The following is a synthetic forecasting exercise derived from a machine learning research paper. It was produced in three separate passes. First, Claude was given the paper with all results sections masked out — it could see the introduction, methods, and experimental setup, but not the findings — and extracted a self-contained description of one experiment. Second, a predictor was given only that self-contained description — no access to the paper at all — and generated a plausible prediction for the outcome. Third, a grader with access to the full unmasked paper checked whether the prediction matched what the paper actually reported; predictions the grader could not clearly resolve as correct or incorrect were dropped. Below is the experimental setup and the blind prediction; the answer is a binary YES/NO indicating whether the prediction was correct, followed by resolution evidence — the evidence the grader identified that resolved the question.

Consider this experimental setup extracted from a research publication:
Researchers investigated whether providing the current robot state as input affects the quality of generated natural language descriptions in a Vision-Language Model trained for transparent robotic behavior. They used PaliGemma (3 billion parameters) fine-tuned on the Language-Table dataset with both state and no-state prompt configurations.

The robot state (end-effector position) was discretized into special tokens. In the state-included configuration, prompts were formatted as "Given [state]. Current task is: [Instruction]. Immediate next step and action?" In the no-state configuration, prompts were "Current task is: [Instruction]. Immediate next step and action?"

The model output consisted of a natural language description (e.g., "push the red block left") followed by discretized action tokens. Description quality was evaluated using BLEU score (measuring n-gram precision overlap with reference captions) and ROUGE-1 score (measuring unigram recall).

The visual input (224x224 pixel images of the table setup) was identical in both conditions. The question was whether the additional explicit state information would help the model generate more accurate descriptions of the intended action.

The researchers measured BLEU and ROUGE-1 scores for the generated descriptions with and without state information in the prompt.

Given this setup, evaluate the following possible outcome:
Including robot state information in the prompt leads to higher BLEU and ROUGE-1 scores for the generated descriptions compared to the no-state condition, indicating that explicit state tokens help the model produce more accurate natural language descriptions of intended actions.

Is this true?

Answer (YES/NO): YES